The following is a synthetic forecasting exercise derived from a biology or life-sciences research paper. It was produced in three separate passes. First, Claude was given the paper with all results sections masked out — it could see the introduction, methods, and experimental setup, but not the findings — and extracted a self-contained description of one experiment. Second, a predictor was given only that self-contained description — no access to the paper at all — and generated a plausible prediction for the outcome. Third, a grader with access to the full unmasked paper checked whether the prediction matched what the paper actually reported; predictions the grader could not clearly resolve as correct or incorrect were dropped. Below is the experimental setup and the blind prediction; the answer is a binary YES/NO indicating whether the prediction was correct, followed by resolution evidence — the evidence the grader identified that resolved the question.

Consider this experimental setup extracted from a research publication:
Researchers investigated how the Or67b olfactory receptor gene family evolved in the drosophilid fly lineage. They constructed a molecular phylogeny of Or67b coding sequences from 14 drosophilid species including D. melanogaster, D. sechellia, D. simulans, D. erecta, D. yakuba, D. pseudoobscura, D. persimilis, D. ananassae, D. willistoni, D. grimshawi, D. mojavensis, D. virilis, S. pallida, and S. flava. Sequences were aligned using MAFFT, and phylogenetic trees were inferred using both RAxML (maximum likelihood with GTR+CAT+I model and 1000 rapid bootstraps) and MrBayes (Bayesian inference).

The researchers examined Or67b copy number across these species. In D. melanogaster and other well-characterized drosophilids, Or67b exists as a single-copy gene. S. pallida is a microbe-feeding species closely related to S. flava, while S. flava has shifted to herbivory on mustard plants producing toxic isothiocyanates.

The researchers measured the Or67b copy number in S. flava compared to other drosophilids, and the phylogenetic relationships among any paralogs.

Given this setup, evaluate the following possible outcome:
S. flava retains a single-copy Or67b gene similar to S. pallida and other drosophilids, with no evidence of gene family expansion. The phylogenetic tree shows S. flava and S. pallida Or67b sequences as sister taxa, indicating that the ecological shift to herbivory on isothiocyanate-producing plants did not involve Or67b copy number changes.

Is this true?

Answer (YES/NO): NO